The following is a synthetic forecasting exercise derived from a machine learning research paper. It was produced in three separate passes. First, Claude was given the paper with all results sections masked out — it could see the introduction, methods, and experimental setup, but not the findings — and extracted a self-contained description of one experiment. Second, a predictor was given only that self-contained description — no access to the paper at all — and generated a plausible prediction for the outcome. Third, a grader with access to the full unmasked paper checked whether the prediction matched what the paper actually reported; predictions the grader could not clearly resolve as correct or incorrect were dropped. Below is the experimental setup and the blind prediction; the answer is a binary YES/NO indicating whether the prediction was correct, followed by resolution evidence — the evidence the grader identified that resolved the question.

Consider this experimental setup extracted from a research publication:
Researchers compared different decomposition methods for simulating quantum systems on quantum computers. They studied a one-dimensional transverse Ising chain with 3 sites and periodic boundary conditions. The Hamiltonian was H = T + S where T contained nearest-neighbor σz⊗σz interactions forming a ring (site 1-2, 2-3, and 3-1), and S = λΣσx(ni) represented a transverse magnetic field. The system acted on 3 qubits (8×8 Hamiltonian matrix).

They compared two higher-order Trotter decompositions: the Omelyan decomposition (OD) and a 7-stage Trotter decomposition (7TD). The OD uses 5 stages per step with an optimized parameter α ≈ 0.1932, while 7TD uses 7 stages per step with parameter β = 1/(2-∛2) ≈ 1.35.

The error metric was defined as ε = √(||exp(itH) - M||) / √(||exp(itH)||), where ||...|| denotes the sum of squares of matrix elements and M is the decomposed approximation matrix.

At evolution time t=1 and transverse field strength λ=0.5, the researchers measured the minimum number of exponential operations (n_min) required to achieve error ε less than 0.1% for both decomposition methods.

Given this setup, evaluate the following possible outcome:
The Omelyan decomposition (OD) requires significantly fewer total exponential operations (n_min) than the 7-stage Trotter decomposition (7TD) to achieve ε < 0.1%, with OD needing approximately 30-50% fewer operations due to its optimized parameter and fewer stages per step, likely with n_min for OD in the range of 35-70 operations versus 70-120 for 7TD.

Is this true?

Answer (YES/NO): NO